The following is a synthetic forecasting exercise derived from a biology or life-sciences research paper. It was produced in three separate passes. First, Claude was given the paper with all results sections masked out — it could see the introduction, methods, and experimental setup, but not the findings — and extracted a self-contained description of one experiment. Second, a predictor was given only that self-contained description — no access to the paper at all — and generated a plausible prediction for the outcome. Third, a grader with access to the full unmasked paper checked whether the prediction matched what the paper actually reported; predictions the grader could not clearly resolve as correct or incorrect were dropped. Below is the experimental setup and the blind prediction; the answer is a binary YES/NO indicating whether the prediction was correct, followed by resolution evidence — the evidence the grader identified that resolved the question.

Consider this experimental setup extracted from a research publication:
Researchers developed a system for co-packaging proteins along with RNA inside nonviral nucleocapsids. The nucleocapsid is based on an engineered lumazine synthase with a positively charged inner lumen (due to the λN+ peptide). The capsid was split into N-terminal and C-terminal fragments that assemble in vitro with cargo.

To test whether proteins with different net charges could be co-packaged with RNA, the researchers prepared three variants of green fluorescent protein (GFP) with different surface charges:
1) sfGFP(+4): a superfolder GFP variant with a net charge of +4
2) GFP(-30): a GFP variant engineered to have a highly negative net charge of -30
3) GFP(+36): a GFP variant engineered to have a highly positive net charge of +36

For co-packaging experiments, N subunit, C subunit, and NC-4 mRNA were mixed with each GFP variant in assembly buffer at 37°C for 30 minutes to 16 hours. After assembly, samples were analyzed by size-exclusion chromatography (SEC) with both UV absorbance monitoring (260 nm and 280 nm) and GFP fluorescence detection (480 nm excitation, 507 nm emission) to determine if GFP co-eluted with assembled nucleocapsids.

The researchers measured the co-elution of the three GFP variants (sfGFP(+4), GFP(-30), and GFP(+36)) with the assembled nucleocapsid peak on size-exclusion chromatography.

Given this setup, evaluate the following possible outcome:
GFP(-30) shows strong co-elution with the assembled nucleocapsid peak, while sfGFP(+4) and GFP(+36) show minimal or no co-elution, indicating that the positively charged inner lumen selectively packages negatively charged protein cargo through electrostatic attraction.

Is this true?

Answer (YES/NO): NO